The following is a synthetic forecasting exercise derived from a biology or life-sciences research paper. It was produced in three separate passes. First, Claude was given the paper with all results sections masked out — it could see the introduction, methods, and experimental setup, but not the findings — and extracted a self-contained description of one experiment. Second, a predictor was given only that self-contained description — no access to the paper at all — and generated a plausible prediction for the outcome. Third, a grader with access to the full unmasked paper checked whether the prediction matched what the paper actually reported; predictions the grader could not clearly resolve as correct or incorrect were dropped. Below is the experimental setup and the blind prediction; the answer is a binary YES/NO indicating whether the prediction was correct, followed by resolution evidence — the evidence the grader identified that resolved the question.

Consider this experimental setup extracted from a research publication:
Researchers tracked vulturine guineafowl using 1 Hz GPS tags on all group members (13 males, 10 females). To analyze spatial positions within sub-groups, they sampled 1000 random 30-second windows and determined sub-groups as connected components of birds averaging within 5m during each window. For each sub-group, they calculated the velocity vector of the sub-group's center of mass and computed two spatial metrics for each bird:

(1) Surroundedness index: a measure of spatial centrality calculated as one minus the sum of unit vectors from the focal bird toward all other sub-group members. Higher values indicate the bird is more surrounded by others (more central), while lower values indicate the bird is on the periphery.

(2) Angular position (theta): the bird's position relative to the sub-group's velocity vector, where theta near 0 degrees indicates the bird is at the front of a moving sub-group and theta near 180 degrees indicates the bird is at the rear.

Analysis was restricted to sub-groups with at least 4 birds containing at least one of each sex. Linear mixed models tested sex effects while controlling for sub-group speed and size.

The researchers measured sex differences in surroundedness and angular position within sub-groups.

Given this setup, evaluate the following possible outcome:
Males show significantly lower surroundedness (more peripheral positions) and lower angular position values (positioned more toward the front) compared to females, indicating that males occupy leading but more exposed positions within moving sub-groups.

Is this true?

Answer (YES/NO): NO